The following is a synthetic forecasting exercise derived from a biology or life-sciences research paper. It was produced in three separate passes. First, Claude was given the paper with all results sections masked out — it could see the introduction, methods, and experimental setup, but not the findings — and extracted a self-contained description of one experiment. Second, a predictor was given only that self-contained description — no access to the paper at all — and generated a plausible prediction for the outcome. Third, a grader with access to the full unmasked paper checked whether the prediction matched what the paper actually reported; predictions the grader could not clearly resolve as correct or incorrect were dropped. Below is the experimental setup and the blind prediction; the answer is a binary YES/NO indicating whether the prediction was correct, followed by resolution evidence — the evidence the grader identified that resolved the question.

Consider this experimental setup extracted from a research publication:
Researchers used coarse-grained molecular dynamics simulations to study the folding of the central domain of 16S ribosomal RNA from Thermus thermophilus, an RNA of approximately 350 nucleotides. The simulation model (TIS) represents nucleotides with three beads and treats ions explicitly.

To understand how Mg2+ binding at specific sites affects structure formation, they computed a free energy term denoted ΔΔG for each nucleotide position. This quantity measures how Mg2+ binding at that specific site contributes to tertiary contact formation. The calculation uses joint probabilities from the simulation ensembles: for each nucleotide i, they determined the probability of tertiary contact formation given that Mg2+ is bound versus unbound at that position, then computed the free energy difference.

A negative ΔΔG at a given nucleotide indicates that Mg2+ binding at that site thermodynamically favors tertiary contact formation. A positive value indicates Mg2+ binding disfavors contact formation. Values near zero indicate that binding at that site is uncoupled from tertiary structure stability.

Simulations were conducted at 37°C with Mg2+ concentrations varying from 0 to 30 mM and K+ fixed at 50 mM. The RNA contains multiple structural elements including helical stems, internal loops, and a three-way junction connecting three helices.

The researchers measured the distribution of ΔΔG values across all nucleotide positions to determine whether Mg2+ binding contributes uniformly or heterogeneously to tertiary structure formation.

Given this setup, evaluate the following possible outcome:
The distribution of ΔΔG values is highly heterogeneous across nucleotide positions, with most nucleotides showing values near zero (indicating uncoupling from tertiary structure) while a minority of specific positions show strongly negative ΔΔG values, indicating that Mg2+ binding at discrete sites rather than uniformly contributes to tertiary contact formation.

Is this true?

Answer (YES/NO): YES